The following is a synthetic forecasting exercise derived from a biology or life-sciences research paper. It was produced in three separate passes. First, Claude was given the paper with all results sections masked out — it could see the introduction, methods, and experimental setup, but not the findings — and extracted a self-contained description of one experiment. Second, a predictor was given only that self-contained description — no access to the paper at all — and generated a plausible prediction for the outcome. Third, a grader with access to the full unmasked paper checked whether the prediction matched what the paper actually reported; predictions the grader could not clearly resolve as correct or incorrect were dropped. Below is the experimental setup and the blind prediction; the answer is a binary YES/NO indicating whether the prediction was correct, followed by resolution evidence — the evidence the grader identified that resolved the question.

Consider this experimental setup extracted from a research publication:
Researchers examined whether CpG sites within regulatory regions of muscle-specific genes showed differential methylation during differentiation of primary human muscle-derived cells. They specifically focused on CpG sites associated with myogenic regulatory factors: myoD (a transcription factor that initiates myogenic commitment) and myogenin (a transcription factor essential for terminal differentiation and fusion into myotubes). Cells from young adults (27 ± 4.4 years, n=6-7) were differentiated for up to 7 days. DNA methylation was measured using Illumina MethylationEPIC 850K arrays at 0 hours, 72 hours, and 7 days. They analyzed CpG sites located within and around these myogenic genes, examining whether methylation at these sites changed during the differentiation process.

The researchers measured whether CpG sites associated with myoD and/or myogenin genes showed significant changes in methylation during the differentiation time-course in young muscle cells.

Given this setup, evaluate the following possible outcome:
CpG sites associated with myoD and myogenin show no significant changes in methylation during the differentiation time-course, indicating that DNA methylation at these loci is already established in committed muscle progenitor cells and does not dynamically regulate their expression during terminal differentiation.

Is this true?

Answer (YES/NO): YES